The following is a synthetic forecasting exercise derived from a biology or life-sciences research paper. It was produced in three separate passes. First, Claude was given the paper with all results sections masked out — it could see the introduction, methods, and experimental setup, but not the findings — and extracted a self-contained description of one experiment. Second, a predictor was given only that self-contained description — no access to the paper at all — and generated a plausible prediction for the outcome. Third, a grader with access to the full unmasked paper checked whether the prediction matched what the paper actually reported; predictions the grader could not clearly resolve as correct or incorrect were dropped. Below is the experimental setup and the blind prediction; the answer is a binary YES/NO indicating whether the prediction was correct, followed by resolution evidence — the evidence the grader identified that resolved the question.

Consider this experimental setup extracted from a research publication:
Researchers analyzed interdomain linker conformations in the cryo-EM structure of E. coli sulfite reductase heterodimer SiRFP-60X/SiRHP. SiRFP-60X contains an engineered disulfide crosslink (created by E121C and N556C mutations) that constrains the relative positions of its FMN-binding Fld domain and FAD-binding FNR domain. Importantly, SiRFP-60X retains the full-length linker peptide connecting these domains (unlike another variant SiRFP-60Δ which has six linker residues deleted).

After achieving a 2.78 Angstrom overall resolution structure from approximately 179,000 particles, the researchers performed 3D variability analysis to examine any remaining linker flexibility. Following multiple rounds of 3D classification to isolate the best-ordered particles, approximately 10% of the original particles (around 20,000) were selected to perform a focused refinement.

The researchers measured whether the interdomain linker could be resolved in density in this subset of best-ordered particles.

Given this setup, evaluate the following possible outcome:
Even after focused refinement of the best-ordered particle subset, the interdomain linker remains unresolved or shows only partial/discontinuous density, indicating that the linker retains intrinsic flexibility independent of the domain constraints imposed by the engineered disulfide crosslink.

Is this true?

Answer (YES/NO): NO